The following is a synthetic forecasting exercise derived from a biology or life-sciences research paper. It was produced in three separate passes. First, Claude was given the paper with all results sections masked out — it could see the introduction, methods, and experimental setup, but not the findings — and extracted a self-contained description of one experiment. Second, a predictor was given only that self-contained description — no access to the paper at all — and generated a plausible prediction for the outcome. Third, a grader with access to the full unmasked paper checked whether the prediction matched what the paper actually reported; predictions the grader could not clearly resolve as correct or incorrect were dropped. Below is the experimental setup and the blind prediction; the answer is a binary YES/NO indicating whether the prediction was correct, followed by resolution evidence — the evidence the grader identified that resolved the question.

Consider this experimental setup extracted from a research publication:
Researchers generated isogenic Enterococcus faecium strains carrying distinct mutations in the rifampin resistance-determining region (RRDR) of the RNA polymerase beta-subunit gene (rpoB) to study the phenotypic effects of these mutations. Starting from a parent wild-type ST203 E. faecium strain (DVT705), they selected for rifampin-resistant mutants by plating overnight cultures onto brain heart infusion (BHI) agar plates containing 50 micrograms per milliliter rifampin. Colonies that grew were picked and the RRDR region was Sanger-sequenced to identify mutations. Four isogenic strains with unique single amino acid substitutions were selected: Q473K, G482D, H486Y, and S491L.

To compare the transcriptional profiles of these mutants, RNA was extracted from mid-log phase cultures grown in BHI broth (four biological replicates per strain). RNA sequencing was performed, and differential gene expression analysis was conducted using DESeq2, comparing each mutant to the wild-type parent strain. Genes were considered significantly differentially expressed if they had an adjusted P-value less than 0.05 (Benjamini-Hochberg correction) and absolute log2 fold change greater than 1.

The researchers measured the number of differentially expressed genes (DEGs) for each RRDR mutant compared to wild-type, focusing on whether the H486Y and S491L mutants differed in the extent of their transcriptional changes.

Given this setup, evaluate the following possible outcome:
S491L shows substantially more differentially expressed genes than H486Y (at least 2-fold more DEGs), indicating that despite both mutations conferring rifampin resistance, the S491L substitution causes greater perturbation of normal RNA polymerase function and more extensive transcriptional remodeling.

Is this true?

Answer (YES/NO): YES